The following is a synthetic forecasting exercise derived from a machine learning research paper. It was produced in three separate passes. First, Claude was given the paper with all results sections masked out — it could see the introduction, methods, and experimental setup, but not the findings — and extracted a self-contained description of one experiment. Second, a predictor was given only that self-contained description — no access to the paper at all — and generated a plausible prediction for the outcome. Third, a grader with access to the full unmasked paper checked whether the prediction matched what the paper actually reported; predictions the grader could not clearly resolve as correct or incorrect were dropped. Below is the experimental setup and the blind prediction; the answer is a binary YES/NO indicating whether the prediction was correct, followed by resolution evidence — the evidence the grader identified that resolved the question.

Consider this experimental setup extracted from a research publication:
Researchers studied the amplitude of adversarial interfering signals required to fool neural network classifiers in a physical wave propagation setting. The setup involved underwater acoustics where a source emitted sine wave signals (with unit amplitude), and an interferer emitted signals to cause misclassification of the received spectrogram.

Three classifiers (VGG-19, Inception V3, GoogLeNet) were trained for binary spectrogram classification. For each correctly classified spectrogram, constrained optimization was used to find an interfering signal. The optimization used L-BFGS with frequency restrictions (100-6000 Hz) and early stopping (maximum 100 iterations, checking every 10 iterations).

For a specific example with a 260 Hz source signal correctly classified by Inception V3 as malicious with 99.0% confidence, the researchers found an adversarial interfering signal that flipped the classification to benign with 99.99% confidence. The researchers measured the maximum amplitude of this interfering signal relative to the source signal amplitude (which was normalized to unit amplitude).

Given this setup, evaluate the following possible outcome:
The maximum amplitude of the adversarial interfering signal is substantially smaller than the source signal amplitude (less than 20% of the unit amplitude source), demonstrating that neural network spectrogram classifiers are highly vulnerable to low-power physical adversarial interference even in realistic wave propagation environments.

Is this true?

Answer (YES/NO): YES